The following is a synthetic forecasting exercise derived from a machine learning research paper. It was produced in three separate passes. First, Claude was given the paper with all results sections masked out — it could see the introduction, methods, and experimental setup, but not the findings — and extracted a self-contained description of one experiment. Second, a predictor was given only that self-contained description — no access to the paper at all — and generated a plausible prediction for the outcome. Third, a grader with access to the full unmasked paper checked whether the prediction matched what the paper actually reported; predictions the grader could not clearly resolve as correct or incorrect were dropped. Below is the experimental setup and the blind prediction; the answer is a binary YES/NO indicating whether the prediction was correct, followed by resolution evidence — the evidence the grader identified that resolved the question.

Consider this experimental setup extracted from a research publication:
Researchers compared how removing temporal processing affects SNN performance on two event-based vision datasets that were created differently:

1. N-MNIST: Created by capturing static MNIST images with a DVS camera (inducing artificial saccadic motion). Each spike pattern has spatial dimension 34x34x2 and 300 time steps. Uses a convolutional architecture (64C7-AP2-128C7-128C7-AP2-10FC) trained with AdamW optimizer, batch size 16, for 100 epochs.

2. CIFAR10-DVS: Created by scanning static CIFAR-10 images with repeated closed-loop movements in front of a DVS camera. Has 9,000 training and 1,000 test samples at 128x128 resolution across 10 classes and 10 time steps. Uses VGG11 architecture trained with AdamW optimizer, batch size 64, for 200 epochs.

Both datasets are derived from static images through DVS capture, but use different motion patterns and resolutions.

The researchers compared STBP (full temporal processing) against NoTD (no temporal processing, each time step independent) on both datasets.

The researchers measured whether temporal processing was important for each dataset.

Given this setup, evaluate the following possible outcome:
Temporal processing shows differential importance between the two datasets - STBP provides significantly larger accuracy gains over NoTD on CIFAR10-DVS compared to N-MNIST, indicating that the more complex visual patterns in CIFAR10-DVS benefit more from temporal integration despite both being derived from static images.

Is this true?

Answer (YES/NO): NO